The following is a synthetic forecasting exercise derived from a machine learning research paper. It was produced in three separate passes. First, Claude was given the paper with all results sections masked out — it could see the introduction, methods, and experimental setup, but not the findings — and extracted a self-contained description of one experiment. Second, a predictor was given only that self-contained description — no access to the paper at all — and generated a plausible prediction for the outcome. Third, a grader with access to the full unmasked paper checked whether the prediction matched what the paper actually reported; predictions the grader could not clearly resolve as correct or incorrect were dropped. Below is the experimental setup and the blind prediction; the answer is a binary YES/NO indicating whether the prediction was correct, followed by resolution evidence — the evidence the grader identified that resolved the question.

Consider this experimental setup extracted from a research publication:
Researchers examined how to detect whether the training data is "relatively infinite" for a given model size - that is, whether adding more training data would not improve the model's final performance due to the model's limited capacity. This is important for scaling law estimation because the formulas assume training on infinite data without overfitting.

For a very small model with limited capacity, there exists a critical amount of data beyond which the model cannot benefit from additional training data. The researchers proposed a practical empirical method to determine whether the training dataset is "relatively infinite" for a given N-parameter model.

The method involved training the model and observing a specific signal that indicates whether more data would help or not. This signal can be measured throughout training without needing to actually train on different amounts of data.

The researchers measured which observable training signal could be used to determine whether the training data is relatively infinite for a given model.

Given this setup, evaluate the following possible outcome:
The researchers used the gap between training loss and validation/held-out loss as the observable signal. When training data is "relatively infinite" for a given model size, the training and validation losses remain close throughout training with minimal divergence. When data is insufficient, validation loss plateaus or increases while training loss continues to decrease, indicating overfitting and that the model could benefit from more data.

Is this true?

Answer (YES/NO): YES